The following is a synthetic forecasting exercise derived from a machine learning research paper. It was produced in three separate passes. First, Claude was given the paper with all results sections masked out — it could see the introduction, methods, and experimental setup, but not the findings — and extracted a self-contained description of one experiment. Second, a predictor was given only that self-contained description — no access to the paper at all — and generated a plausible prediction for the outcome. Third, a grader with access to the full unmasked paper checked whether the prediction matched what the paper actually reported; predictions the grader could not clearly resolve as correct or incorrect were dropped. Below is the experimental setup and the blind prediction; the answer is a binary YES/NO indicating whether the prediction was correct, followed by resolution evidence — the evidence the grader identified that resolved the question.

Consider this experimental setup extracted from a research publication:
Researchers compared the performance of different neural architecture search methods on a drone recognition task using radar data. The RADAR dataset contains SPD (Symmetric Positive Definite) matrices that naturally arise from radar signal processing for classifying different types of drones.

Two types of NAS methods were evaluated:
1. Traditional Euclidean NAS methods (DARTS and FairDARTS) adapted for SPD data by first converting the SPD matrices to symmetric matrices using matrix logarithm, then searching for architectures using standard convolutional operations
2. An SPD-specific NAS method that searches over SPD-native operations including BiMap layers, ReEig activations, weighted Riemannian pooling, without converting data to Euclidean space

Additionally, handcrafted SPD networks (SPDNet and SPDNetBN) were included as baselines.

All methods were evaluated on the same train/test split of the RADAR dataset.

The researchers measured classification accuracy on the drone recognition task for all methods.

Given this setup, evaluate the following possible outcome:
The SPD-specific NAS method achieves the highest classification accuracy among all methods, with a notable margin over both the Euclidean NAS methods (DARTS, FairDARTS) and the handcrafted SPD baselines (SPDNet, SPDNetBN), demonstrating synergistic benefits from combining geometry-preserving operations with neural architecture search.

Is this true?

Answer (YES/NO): NO